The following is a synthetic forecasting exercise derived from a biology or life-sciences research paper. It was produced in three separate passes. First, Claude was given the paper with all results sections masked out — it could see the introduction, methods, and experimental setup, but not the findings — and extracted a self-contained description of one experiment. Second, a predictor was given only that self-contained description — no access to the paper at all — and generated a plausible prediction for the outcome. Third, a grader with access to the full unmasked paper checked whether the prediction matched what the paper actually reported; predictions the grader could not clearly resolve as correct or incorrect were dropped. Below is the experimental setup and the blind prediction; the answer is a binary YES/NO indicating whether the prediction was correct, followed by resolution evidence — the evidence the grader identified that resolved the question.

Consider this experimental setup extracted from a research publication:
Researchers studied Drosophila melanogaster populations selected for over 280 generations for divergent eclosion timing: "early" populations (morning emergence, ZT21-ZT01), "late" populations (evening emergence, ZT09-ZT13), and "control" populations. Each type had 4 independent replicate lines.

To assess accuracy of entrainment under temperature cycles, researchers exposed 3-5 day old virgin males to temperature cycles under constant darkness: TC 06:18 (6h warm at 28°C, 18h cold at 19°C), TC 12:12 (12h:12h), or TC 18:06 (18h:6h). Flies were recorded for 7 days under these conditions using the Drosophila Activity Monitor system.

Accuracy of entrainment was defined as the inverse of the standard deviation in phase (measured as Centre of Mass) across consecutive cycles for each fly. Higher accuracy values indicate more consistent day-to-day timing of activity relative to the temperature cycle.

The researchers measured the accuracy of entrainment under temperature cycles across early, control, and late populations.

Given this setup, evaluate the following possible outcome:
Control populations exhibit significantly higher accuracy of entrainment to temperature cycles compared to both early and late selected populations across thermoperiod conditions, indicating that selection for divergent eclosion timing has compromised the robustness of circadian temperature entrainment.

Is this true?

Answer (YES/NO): NO